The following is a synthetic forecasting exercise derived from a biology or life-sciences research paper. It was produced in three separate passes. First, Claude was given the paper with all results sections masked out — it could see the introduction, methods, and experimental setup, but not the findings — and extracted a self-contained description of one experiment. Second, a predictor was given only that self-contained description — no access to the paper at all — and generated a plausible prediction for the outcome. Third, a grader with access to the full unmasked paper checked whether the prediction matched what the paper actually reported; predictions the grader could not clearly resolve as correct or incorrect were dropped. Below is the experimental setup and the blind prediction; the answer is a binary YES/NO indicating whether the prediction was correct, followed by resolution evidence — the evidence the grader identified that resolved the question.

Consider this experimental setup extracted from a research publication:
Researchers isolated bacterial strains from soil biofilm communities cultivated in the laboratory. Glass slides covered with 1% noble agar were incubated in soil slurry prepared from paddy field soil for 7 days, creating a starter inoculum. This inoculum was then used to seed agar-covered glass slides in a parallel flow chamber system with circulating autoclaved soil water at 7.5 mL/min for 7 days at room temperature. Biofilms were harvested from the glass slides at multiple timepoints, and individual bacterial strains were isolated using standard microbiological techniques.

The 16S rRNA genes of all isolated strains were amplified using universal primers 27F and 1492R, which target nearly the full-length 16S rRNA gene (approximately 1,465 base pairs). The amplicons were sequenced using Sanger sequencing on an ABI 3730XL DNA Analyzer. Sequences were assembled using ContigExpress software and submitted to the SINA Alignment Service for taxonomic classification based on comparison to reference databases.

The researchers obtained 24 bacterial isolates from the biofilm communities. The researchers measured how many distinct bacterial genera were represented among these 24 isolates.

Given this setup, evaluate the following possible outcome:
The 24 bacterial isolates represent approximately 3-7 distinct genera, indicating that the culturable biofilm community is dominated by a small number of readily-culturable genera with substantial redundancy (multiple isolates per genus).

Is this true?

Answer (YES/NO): NO